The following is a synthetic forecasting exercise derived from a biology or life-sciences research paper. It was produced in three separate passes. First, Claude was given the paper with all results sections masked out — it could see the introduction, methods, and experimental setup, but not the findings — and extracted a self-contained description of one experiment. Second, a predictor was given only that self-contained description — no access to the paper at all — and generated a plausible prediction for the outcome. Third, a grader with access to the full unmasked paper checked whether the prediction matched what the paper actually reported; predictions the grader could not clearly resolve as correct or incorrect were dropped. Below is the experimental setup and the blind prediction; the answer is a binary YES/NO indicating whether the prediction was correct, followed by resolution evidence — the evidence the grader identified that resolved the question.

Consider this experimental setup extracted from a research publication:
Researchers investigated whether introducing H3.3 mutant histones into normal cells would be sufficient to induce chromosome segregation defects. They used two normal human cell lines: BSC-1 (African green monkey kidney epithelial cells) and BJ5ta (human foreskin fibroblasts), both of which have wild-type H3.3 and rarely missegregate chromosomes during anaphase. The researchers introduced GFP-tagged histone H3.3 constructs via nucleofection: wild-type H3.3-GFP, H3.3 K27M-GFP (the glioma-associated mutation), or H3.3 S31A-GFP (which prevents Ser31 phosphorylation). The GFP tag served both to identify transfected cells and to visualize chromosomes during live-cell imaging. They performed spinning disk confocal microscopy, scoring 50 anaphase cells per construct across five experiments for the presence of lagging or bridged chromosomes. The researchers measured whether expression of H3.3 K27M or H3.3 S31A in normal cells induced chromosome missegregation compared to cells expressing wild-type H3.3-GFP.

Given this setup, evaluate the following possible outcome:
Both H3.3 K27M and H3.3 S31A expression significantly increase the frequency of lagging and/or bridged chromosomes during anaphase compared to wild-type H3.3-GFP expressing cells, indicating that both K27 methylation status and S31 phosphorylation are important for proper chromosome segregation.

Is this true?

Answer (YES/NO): YES